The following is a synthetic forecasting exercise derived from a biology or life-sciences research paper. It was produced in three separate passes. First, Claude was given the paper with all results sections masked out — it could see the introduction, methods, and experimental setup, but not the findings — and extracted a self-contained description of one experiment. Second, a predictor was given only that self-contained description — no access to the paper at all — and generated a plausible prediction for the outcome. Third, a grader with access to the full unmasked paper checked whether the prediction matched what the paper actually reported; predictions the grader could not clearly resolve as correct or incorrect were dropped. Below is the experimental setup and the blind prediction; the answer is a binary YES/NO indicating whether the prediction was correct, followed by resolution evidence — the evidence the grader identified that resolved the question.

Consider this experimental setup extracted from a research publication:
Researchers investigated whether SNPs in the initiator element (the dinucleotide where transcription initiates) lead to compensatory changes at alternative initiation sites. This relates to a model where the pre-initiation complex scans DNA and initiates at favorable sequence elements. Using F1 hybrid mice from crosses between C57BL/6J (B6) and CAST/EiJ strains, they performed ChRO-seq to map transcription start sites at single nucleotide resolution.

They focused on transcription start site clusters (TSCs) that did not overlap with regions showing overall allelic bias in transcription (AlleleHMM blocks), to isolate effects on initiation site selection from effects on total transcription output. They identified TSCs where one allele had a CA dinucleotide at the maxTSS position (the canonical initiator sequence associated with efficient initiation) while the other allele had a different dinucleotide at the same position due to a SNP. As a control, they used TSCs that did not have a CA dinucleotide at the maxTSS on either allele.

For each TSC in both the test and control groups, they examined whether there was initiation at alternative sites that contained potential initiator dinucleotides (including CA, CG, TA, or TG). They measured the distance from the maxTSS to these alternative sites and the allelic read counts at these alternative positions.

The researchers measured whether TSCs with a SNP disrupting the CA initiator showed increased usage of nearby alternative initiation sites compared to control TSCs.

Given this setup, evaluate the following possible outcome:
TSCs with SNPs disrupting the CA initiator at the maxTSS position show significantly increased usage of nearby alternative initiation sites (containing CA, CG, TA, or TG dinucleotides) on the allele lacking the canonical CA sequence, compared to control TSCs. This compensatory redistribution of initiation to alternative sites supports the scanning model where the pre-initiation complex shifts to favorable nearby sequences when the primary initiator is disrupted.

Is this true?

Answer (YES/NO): YES